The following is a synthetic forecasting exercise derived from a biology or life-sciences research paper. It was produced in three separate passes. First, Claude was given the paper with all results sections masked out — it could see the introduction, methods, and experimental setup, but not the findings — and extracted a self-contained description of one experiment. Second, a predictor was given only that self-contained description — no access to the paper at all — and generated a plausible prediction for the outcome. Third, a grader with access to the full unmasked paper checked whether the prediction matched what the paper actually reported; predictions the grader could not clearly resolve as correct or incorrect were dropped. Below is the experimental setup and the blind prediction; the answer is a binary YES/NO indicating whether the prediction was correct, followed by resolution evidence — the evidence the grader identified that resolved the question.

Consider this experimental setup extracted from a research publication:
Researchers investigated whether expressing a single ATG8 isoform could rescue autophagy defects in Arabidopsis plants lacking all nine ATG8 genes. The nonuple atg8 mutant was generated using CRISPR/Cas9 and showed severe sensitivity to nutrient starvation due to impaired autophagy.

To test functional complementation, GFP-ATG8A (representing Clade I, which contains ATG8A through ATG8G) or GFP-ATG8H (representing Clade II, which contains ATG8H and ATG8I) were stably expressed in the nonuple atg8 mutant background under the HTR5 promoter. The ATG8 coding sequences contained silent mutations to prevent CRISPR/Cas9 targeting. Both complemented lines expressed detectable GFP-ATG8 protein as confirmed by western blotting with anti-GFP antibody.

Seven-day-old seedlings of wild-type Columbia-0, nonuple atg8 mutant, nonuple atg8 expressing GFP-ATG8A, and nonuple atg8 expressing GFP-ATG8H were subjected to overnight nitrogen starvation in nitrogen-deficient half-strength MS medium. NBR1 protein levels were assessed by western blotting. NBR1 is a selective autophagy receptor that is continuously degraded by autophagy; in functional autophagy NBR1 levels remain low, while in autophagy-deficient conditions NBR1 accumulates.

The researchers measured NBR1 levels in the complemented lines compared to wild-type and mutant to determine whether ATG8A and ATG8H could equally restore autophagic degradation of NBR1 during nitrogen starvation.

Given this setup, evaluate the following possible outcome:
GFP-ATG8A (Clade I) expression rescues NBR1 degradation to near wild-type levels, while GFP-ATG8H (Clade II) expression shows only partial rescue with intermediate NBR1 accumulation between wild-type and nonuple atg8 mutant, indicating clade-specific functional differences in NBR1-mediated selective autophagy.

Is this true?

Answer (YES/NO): NO